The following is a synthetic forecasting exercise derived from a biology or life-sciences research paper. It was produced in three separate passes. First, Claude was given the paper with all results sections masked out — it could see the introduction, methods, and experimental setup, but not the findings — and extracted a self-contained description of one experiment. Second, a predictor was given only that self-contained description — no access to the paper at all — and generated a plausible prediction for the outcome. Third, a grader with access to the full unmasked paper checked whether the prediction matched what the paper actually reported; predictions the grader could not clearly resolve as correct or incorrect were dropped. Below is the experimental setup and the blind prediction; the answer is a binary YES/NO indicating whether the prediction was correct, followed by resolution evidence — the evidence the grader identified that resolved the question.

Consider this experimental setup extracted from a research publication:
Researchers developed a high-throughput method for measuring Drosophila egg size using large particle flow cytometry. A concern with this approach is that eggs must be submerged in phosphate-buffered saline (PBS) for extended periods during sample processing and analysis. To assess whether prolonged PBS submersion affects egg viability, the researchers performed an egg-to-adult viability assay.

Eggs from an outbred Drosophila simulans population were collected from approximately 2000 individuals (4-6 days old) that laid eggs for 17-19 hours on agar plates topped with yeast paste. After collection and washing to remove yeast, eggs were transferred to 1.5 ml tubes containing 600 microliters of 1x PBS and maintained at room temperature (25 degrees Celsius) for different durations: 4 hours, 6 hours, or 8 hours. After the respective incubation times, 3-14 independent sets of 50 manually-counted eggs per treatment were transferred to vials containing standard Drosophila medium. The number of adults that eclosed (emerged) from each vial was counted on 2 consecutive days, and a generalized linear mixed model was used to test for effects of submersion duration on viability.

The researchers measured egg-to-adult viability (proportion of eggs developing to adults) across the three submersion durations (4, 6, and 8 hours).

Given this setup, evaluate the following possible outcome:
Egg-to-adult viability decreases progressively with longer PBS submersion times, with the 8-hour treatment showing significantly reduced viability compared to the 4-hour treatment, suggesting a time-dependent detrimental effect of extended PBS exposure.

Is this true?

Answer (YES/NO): NO